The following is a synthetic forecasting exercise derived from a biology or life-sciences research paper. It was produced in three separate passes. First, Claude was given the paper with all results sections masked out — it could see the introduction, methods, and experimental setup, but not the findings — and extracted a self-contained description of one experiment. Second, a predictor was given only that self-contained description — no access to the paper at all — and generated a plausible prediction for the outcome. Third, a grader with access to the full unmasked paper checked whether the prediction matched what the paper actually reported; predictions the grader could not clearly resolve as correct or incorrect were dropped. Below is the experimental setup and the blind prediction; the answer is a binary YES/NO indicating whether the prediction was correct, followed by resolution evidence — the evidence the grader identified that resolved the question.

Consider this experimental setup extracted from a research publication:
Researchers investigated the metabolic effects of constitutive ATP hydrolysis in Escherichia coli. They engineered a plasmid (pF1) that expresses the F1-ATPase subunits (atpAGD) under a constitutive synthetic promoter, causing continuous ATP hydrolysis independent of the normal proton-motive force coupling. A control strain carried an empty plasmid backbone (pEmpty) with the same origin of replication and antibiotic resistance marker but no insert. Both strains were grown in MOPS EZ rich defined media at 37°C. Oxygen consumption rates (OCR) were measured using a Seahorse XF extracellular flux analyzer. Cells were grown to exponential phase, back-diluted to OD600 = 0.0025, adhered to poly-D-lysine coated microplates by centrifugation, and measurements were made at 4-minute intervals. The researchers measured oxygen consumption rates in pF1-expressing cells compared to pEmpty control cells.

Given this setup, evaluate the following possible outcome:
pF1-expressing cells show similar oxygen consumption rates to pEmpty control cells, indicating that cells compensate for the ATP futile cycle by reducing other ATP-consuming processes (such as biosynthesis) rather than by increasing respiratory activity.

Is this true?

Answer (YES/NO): NO